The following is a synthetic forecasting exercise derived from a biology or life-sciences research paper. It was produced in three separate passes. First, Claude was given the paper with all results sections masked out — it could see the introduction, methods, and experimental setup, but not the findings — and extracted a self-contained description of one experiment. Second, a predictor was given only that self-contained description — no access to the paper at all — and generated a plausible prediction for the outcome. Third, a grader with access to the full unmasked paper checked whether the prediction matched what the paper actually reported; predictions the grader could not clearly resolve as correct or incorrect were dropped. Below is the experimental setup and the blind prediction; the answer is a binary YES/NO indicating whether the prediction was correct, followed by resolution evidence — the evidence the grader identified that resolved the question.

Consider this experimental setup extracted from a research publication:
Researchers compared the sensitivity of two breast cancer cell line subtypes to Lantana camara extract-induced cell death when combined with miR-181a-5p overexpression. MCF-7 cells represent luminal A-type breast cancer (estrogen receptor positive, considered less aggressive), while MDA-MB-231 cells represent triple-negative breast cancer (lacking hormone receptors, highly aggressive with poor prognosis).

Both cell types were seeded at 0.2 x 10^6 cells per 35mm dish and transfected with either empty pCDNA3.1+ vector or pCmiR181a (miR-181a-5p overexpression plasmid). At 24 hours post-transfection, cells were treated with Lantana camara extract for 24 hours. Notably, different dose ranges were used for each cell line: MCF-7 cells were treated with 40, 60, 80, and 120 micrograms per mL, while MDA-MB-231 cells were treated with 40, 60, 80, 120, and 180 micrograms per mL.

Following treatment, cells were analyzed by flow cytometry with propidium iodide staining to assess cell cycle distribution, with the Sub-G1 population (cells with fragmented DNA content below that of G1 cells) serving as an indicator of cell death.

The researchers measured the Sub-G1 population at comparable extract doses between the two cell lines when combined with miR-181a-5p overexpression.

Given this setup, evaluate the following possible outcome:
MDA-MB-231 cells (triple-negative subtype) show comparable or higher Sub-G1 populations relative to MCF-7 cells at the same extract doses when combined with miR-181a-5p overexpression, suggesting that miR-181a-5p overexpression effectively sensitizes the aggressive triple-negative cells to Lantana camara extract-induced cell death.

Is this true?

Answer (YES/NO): NO